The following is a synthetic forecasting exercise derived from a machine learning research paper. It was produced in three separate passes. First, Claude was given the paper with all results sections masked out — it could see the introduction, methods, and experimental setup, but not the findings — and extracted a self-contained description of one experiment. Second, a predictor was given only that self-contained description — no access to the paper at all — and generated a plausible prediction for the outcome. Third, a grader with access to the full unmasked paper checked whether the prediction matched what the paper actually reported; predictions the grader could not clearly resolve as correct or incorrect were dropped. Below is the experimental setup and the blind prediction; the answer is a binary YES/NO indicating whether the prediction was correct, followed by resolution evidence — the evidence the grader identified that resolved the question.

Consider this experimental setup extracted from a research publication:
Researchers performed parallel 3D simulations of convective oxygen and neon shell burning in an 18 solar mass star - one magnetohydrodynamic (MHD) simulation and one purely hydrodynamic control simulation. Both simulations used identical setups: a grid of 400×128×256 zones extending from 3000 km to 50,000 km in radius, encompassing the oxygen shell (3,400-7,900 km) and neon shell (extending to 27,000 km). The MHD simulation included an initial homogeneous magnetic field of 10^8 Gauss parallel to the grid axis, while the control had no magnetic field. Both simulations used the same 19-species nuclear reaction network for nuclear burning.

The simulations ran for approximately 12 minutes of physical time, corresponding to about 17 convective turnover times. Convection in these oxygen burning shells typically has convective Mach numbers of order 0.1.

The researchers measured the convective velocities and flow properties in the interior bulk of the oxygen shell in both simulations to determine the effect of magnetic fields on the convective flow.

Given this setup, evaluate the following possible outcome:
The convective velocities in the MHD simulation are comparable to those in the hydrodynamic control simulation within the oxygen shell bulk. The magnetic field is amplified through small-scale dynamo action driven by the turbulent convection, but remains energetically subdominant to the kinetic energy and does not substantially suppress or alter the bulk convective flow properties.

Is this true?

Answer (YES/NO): YES